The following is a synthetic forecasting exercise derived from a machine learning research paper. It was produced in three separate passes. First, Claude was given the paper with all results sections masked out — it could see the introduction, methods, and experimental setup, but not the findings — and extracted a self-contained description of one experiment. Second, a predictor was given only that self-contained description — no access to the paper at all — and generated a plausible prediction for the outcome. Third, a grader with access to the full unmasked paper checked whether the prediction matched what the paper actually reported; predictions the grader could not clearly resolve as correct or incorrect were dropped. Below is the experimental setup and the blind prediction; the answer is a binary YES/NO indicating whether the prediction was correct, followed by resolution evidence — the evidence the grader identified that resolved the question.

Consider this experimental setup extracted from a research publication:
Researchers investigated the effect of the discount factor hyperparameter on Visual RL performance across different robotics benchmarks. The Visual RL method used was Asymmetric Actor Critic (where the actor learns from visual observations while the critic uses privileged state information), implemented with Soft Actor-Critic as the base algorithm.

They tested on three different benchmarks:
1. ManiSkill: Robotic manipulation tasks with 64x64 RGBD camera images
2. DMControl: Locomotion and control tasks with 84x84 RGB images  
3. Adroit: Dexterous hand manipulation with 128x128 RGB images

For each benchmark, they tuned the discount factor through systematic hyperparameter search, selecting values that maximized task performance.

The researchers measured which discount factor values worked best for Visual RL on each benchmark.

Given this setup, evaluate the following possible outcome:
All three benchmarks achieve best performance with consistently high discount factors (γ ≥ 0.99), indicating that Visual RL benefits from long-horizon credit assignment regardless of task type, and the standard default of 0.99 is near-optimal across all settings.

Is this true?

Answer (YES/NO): NO